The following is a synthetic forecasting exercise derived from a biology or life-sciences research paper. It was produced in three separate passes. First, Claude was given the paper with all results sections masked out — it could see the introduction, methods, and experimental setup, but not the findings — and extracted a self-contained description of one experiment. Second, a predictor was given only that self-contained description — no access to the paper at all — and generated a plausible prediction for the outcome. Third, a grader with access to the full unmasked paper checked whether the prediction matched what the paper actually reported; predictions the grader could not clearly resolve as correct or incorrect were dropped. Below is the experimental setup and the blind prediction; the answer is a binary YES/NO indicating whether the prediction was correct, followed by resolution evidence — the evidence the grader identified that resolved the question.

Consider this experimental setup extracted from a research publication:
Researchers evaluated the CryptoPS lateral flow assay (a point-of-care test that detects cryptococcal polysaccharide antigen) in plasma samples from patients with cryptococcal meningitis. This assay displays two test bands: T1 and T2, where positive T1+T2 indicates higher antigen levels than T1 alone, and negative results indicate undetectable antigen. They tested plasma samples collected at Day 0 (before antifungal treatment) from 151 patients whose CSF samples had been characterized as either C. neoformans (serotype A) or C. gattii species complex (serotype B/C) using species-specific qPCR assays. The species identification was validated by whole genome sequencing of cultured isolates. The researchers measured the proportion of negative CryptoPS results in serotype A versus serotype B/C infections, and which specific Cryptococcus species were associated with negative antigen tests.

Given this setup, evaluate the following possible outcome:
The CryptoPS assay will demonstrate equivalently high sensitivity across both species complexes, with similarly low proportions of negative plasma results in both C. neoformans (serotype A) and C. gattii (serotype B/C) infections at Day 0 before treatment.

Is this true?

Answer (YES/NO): NO